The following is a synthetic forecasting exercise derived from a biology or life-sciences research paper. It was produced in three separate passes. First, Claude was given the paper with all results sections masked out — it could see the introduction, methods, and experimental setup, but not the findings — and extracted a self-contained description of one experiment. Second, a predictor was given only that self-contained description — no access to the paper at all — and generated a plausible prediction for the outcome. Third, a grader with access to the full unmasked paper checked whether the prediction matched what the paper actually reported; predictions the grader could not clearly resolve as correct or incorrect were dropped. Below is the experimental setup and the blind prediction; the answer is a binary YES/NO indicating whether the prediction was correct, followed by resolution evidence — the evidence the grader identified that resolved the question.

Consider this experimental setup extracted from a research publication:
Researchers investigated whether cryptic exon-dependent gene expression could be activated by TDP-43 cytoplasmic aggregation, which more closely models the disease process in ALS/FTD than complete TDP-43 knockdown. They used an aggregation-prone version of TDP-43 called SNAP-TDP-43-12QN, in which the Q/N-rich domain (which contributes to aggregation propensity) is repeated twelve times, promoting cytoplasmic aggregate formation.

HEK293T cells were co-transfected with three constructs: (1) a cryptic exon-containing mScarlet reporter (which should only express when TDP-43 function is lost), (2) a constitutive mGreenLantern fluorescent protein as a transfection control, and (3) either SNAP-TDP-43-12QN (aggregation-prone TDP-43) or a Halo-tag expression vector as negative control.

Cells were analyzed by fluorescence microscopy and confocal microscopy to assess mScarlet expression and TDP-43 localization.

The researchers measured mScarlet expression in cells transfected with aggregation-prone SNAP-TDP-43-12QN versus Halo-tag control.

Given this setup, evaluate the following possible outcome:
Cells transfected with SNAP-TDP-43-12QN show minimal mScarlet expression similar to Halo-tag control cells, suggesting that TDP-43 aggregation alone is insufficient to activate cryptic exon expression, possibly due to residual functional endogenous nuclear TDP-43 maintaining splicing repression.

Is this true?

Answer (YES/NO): NO